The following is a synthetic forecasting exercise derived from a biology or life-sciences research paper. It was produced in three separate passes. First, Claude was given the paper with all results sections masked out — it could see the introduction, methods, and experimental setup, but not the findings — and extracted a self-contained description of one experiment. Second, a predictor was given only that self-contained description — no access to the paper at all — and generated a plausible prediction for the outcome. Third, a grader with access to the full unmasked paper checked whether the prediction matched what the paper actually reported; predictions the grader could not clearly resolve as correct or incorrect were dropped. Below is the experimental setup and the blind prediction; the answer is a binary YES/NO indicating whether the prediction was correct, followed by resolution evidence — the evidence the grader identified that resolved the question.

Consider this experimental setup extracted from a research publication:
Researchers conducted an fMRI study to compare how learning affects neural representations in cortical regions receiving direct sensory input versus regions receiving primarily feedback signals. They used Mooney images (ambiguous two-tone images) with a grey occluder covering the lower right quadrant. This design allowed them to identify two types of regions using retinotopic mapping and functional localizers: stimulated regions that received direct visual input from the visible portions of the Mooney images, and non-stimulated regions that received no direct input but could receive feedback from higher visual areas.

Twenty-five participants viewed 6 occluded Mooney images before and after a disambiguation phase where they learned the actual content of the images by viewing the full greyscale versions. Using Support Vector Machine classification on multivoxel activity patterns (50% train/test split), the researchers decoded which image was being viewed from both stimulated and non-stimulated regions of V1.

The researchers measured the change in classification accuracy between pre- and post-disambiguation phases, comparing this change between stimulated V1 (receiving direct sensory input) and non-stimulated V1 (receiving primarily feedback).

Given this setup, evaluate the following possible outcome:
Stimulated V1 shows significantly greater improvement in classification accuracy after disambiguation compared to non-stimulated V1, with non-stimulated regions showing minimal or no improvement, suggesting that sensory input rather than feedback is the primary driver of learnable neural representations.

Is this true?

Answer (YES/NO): NO